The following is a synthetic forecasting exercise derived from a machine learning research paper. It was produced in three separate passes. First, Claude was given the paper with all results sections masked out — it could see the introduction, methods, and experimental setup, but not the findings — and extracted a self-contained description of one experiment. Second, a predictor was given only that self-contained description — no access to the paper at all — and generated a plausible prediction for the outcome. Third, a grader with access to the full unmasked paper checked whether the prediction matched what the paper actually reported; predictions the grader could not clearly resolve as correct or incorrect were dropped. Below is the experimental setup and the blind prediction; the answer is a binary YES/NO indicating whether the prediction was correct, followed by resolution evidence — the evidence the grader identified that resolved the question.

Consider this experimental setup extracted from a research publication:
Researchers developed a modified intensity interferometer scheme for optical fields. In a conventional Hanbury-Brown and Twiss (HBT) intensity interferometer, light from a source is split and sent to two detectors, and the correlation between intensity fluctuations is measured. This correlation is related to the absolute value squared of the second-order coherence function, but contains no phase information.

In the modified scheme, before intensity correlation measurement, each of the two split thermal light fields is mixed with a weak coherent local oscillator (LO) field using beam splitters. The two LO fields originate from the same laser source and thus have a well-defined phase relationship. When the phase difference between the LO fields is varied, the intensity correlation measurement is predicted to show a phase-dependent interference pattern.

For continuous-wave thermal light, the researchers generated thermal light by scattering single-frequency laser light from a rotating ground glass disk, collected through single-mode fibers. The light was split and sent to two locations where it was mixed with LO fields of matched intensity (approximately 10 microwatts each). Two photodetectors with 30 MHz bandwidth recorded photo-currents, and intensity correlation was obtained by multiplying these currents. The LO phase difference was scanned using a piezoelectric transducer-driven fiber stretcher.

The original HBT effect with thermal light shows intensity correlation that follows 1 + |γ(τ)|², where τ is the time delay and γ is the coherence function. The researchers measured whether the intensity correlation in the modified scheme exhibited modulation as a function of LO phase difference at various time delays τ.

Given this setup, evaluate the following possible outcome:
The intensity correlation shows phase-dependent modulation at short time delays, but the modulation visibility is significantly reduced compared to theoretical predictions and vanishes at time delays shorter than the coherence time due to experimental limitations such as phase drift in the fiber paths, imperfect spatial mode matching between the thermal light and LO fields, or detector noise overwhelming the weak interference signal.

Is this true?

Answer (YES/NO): NO